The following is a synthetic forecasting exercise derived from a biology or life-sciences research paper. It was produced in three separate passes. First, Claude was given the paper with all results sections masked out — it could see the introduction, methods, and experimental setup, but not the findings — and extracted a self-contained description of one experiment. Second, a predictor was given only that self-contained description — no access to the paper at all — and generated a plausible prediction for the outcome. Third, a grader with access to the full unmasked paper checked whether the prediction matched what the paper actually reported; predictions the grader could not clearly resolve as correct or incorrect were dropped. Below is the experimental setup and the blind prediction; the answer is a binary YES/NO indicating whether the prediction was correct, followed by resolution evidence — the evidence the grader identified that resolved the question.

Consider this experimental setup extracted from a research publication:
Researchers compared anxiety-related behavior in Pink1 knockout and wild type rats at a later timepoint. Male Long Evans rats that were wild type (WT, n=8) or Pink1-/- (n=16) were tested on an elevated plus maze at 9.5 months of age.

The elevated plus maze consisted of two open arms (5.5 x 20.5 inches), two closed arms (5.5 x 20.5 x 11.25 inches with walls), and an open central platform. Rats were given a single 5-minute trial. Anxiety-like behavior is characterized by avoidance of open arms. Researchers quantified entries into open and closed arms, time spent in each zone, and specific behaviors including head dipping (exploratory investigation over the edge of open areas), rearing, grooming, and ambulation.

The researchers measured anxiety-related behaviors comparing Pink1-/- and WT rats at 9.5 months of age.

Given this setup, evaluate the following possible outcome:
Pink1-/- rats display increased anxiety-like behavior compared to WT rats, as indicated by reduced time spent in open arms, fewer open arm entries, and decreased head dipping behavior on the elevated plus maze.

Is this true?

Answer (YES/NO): NO